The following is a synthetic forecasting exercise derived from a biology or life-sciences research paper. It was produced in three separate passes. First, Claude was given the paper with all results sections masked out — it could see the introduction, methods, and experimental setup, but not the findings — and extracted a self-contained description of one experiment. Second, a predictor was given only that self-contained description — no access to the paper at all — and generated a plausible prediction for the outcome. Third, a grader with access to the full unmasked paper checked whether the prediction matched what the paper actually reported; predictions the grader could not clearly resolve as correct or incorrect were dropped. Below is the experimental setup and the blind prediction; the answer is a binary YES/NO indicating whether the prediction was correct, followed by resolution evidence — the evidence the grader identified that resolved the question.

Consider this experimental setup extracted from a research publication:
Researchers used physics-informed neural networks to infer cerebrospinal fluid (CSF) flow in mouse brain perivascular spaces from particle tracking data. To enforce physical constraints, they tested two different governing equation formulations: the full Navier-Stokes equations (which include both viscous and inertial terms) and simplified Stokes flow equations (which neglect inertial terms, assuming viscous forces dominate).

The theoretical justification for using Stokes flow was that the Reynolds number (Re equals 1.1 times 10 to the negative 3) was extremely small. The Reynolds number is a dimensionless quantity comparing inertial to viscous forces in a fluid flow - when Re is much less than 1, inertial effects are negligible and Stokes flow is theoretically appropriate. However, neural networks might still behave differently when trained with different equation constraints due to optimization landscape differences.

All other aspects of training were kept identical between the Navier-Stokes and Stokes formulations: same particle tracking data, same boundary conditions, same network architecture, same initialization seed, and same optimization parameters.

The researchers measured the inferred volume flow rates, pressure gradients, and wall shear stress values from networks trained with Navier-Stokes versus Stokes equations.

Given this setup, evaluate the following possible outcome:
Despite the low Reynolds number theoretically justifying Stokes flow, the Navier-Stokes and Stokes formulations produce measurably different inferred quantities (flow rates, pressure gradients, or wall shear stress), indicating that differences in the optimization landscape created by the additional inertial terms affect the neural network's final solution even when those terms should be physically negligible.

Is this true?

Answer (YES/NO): NO